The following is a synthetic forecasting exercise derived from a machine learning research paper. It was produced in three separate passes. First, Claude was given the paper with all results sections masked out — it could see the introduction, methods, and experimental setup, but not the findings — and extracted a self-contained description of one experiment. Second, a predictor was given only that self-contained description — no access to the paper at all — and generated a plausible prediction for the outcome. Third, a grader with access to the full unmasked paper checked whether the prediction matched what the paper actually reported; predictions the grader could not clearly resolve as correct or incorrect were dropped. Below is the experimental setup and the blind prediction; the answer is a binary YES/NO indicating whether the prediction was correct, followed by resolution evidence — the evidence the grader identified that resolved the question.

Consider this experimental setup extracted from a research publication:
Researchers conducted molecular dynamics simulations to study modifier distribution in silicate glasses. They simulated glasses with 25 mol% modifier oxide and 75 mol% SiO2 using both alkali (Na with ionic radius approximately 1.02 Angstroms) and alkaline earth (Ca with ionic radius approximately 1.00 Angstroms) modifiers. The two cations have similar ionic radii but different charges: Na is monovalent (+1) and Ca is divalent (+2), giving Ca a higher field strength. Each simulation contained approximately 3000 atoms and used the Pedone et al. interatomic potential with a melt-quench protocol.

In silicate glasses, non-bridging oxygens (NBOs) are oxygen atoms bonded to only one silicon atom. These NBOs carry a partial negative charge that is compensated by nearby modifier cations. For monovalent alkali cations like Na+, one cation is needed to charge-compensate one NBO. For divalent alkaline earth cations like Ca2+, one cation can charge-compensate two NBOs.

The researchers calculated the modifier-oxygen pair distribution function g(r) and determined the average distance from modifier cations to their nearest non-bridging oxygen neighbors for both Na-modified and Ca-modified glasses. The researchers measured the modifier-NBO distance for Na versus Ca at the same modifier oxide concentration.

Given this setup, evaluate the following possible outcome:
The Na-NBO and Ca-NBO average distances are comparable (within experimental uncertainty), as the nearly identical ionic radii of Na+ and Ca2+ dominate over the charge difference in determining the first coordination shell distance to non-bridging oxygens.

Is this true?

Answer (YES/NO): YES